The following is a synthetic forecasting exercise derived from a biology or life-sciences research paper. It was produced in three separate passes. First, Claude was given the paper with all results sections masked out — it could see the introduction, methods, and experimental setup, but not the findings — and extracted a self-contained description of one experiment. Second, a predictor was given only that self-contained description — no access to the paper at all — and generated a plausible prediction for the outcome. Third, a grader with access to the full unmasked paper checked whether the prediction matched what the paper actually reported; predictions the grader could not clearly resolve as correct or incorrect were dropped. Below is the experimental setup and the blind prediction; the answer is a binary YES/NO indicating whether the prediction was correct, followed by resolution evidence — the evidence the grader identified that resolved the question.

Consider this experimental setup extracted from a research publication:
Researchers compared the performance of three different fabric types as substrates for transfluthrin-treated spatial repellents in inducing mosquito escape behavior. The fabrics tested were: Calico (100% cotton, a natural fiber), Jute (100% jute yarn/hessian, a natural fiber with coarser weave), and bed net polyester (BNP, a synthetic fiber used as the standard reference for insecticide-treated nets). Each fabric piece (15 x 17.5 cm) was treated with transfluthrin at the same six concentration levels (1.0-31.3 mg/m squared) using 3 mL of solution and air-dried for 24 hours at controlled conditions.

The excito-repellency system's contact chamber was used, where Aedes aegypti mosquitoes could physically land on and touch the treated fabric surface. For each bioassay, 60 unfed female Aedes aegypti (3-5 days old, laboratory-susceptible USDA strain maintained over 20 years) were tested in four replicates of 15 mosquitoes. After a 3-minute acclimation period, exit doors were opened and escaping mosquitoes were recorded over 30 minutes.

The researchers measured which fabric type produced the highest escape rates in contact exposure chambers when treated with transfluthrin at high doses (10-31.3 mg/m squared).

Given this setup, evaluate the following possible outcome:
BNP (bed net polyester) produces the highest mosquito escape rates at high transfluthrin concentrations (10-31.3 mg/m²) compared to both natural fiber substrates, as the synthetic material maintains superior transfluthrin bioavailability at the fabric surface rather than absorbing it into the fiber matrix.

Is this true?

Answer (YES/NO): NO